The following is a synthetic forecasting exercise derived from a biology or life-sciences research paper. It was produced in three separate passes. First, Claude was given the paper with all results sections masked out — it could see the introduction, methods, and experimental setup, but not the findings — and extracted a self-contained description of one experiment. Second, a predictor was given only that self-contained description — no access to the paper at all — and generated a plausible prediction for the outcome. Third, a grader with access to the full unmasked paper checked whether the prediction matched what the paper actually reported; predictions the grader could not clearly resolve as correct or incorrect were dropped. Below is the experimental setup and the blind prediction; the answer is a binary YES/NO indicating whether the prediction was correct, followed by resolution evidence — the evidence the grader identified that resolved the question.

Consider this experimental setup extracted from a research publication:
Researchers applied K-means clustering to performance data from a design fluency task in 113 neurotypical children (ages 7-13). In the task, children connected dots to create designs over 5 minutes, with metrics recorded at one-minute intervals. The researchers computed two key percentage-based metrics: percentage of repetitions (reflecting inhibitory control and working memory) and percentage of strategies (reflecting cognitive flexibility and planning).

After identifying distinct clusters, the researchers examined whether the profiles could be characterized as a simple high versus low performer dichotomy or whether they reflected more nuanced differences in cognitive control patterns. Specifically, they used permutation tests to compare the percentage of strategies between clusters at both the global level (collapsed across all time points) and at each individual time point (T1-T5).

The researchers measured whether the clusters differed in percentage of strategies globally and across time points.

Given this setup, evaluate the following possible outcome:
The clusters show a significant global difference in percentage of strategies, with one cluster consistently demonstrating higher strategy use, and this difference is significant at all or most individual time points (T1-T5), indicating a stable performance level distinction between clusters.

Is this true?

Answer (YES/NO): NO